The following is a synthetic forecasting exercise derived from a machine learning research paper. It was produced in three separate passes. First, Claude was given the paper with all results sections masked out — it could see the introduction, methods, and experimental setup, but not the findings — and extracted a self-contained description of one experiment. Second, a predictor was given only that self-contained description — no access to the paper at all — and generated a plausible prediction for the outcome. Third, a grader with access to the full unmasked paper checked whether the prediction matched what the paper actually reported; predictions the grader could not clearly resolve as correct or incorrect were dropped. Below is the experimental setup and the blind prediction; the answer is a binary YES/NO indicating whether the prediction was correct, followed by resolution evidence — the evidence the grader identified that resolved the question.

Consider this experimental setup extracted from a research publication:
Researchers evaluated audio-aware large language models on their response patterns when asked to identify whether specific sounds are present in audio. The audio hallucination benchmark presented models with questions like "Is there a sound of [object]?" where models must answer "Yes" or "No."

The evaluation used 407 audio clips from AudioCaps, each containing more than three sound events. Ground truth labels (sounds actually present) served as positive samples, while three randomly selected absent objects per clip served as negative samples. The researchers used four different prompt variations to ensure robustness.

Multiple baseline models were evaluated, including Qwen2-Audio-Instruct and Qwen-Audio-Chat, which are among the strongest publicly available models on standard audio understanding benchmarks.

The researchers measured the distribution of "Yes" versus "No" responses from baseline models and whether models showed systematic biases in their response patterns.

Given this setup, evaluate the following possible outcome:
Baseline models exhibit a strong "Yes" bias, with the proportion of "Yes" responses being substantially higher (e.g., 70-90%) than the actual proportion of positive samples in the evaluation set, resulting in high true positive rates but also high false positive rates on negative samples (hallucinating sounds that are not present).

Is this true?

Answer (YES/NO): YES